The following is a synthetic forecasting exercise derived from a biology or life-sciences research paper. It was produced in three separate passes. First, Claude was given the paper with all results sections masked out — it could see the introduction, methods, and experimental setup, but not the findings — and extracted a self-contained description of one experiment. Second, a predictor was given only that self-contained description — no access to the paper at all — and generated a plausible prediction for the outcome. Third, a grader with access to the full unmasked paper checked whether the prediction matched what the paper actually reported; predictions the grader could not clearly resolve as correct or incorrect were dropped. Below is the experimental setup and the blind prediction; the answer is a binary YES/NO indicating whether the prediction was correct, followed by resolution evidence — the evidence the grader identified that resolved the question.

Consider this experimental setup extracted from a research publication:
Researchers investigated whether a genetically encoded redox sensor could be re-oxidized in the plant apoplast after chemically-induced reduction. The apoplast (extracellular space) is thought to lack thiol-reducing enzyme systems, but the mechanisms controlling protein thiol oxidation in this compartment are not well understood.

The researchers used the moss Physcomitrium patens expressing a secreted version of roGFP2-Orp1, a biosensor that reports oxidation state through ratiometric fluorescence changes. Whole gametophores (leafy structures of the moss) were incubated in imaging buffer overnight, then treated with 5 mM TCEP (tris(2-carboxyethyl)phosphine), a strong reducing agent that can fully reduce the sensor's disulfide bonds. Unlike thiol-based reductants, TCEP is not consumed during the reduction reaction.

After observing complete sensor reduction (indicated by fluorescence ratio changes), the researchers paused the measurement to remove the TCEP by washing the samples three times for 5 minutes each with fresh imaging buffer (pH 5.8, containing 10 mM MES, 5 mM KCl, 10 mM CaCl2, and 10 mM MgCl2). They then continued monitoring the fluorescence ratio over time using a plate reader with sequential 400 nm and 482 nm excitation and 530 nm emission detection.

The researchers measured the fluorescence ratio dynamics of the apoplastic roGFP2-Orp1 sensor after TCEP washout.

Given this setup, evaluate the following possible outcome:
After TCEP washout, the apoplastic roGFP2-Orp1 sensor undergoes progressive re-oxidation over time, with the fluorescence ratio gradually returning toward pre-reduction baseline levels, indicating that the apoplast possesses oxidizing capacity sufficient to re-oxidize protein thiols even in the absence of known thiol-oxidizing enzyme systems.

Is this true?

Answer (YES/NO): NO